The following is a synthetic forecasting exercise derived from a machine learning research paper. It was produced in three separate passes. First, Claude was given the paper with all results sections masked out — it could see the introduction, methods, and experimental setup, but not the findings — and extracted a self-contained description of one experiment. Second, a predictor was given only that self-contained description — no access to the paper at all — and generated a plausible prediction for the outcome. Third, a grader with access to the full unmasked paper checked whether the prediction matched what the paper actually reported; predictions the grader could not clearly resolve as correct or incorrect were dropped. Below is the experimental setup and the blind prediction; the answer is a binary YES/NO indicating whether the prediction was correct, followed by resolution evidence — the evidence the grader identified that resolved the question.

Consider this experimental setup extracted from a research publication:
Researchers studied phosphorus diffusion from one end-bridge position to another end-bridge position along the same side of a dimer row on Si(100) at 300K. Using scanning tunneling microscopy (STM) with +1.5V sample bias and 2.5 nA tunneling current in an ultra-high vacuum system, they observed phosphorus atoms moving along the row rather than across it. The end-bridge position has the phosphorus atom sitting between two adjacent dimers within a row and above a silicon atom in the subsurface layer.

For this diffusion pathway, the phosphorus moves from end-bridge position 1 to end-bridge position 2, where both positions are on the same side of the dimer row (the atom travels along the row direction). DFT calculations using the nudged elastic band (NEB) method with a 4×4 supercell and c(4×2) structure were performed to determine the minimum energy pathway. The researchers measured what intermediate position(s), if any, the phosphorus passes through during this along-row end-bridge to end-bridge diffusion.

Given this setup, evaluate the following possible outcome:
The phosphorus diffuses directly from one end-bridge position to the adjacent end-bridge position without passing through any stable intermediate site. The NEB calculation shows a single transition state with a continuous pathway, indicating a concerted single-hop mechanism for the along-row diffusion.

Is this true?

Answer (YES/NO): NO